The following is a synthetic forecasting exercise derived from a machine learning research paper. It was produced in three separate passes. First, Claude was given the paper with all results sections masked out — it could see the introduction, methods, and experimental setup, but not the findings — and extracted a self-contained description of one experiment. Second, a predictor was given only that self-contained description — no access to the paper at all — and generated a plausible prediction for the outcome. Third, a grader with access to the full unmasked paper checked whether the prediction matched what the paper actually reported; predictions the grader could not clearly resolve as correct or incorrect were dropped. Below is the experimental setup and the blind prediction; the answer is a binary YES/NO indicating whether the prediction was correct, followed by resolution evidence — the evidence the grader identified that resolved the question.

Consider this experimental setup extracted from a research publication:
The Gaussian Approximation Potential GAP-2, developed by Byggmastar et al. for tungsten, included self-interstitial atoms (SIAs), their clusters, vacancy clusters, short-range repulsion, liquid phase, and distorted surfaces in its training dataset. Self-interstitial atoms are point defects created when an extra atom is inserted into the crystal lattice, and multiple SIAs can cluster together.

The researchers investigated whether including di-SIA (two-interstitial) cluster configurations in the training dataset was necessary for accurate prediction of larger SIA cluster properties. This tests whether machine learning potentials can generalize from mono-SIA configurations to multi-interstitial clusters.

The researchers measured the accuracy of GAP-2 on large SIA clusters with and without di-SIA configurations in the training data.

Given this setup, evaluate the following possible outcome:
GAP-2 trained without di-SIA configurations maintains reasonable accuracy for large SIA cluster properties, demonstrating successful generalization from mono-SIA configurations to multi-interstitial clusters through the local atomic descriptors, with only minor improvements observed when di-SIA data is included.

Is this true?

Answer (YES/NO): NO